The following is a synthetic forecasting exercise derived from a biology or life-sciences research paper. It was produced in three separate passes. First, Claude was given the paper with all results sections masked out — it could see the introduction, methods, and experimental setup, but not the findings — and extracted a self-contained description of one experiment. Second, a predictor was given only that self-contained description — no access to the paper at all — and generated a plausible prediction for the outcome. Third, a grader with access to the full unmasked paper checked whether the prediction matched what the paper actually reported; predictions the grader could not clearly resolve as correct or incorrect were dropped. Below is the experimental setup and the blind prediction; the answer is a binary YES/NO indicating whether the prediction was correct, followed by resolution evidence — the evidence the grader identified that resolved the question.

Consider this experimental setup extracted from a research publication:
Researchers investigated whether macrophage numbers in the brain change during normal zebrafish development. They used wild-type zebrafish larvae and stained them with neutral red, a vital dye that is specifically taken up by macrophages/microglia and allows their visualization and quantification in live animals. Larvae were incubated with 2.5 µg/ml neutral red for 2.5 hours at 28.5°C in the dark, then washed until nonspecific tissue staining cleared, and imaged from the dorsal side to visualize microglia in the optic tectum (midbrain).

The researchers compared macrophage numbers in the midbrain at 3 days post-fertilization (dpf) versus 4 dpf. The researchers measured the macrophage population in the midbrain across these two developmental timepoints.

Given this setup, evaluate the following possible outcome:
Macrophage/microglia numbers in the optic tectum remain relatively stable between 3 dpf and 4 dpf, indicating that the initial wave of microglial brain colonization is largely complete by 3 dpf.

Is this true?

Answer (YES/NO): NO